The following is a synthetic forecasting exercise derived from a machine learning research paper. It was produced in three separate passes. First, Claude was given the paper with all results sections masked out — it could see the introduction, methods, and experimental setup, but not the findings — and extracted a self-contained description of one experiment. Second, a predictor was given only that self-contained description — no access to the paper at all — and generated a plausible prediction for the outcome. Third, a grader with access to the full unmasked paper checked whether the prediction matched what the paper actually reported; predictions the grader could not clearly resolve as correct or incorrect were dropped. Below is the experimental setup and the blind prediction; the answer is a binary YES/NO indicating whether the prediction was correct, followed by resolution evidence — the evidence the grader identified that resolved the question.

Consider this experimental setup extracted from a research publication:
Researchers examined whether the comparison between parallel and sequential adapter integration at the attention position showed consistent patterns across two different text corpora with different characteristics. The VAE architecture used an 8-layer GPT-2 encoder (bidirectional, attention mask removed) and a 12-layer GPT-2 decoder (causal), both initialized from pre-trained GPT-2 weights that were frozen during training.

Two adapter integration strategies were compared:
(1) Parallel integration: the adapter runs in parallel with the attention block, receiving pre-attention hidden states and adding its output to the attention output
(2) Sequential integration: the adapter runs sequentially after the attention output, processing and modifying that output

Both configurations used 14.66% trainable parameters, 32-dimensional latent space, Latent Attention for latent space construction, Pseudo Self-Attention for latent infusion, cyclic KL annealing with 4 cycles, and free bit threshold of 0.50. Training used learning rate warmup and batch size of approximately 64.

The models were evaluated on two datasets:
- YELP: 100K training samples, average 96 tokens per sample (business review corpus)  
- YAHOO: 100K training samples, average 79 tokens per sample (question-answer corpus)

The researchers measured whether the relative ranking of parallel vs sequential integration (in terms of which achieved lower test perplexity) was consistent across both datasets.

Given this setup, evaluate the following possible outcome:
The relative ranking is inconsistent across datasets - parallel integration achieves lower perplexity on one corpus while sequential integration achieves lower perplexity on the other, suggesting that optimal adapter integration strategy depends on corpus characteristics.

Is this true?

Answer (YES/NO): YES